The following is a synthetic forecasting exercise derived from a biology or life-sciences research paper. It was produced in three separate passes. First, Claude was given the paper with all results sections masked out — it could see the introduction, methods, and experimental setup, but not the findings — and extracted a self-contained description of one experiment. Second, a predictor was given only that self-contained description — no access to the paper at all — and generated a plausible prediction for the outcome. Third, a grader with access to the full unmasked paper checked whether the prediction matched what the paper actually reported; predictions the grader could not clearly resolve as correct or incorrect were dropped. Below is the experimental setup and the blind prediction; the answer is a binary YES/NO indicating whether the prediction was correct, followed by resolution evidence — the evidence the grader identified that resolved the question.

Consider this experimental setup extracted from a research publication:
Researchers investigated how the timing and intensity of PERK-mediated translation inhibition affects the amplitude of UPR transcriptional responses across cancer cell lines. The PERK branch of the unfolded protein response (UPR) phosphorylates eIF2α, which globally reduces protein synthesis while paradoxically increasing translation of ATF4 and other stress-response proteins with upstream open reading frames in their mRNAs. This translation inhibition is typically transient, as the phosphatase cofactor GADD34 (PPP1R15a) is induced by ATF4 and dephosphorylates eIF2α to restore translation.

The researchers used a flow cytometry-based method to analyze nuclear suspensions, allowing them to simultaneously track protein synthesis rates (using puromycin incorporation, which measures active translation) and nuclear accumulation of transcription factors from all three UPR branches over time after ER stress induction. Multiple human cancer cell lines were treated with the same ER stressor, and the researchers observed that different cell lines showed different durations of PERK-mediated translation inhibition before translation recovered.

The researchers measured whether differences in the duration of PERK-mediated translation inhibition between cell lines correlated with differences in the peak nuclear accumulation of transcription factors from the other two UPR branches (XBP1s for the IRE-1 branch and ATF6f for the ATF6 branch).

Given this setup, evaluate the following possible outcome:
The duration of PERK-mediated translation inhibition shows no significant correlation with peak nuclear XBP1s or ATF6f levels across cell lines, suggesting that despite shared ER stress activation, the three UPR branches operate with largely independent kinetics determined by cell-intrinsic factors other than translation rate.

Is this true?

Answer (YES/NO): NO